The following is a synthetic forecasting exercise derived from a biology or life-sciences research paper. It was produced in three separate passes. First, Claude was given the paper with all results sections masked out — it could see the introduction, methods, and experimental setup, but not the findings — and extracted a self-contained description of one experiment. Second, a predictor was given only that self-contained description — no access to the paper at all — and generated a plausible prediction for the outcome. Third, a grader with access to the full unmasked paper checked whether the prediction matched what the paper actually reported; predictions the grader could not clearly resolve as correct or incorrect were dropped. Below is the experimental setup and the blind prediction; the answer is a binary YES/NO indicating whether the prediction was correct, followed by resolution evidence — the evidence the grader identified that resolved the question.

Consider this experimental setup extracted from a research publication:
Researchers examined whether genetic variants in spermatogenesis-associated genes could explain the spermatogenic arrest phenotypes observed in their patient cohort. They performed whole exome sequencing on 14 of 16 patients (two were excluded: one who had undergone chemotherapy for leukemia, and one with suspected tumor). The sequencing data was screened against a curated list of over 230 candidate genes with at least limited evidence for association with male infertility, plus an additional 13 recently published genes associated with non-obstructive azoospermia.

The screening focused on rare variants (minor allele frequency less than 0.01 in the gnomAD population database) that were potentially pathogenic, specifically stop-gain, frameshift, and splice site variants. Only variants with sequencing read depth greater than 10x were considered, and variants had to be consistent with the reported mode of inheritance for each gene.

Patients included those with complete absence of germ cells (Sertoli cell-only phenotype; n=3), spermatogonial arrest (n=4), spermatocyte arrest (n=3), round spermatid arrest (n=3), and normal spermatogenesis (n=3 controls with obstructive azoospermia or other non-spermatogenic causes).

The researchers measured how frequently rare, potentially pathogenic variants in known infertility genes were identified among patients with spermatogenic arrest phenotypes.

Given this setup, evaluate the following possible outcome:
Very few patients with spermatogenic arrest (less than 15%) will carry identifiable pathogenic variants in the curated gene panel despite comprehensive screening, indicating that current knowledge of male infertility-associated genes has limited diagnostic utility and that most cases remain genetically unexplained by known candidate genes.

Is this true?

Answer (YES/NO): YES